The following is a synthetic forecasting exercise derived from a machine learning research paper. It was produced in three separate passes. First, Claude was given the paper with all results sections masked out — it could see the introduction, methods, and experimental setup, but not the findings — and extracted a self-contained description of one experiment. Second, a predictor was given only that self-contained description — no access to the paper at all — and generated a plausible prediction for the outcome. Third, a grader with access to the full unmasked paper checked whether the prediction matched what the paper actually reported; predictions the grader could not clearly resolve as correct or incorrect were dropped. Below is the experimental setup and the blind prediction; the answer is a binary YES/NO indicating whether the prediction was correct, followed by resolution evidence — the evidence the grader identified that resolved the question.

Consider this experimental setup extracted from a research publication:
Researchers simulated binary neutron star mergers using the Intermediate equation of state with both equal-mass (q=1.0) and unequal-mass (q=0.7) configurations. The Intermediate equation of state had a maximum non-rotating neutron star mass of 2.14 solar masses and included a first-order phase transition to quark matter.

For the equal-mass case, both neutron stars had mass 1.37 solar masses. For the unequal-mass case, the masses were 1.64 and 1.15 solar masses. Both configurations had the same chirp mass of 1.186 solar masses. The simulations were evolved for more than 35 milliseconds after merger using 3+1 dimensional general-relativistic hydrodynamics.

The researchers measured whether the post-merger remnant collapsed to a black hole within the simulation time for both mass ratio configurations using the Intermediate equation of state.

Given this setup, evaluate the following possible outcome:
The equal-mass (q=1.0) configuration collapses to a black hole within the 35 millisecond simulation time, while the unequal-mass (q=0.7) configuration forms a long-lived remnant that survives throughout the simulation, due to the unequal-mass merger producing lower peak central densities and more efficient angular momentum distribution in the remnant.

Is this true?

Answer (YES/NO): NO